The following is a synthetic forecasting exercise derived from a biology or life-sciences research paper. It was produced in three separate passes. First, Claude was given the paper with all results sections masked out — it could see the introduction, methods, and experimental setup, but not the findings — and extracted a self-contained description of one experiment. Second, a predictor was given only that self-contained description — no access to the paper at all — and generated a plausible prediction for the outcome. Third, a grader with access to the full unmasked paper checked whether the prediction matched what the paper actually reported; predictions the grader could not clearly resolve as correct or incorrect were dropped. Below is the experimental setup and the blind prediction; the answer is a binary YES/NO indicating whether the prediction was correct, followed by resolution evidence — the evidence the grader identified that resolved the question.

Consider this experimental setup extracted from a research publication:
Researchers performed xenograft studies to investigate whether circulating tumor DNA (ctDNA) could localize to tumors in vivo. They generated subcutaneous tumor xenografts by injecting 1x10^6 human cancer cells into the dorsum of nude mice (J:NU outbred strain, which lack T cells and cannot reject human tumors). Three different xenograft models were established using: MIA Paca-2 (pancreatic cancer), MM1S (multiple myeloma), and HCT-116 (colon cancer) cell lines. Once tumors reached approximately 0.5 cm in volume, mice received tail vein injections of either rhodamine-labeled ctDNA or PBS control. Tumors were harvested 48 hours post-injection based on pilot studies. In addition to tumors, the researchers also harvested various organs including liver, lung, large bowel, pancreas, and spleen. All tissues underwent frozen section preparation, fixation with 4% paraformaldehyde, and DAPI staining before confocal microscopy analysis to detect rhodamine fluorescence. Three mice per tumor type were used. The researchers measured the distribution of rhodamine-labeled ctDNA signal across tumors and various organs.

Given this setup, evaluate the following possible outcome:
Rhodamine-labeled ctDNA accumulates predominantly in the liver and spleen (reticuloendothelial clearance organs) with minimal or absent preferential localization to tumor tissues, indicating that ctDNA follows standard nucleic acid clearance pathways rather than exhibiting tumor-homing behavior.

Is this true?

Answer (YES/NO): NO